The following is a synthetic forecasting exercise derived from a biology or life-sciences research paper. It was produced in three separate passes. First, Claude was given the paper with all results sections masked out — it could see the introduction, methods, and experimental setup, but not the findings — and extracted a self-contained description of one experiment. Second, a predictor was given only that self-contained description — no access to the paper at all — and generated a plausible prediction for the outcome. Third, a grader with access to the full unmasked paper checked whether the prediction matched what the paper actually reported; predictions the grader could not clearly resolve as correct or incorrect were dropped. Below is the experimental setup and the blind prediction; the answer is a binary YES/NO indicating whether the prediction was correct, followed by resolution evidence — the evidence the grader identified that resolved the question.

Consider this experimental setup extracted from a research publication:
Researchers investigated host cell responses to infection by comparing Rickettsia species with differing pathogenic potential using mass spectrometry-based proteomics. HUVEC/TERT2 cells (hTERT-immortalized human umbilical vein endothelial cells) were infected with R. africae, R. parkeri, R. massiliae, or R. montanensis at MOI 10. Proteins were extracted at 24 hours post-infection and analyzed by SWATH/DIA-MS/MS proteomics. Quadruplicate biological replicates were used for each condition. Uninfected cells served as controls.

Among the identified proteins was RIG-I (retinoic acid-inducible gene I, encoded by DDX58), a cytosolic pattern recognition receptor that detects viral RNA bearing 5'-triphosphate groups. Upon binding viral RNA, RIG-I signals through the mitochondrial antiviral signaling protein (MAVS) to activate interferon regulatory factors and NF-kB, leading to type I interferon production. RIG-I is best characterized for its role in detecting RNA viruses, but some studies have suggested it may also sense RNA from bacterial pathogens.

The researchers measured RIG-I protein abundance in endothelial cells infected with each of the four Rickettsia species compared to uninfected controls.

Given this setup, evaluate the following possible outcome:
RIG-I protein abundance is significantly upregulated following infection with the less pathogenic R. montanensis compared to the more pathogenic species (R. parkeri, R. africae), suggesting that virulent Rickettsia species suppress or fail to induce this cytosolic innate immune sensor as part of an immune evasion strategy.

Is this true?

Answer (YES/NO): NO